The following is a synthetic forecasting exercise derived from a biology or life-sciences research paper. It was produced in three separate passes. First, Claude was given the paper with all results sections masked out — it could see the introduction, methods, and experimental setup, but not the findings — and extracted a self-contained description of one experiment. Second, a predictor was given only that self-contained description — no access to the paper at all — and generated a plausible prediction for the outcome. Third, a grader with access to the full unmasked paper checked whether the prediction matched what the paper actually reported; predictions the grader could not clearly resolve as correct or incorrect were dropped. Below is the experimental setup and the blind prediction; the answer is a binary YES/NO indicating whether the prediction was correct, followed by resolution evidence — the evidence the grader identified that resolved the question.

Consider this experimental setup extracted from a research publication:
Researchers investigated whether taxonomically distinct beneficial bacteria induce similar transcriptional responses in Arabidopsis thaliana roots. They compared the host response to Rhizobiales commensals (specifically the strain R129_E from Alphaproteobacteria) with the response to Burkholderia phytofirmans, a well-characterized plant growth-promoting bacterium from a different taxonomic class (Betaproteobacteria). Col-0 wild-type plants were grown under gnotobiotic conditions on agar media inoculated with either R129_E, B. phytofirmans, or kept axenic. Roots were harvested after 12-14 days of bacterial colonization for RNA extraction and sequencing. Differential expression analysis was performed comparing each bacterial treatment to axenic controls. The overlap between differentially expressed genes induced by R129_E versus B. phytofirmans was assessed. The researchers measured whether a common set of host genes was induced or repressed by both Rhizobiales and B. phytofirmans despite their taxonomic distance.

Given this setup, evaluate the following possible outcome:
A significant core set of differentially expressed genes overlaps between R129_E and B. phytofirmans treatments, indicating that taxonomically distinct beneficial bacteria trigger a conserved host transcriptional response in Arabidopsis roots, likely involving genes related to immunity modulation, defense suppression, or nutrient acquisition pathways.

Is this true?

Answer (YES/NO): YES